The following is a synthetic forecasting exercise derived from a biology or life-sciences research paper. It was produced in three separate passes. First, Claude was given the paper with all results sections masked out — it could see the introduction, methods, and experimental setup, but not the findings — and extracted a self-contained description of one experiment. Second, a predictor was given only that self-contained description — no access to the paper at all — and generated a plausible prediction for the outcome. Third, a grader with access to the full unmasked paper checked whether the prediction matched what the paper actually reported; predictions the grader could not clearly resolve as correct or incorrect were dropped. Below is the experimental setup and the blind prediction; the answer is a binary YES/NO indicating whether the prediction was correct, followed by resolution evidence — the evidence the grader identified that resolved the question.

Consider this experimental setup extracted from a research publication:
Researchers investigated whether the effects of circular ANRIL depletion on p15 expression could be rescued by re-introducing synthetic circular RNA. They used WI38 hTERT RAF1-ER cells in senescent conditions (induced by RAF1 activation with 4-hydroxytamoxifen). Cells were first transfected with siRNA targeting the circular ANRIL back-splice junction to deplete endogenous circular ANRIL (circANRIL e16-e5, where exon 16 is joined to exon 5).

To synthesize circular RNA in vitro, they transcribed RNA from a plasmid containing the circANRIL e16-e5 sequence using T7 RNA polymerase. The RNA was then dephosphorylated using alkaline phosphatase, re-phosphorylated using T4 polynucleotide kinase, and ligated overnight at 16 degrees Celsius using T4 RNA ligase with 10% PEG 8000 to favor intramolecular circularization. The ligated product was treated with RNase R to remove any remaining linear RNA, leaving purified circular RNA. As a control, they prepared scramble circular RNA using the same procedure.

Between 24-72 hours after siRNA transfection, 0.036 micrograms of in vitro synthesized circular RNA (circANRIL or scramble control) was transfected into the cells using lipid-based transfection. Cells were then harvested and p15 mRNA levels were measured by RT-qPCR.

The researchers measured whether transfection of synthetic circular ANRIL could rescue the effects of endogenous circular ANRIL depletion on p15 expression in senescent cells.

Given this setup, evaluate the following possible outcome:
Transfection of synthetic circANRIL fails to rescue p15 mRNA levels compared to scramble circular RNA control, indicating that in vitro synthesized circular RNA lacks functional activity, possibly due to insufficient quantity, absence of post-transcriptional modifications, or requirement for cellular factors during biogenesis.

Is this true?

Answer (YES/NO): NO